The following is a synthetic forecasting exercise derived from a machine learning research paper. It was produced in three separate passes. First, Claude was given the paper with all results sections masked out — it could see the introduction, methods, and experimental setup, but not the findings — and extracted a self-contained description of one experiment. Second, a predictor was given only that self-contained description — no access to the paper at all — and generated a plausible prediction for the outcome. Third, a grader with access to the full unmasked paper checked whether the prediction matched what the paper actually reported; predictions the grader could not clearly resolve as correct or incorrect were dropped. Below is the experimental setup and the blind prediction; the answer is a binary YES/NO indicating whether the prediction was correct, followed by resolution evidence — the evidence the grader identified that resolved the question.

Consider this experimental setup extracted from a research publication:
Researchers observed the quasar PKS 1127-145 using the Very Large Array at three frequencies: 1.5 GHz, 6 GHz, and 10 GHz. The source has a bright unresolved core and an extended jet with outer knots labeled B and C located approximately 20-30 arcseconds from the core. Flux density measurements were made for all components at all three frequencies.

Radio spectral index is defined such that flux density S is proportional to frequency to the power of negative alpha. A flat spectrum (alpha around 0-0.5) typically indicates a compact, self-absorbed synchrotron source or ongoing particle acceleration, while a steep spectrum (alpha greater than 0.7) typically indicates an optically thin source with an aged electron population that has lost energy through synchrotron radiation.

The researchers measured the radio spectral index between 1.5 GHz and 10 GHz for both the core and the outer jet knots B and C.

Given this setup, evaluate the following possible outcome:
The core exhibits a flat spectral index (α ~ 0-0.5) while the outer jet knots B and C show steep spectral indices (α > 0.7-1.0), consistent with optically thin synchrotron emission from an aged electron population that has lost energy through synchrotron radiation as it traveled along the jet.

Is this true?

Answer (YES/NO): YES